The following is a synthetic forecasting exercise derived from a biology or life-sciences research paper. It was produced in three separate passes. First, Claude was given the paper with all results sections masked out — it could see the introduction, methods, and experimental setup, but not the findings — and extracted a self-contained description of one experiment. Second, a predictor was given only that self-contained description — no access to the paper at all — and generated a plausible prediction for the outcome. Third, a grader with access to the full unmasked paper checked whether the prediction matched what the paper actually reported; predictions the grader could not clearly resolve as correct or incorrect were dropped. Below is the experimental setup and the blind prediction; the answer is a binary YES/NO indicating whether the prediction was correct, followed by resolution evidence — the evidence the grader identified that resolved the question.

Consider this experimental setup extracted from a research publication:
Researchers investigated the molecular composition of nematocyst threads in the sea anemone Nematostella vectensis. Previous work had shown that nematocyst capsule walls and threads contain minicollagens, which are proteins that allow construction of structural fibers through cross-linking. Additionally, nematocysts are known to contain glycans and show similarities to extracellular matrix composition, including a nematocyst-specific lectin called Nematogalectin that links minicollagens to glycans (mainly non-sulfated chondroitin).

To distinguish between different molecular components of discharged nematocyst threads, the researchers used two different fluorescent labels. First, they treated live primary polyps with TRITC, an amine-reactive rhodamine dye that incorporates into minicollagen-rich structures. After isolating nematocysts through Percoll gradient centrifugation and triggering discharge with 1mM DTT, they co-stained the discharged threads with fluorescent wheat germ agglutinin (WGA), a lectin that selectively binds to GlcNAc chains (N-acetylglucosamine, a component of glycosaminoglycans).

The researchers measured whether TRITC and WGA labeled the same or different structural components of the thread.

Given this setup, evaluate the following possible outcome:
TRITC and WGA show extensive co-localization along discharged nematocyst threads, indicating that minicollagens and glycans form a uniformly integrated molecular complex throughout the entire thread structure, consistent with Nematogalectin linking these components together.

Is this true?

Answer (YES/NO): NO